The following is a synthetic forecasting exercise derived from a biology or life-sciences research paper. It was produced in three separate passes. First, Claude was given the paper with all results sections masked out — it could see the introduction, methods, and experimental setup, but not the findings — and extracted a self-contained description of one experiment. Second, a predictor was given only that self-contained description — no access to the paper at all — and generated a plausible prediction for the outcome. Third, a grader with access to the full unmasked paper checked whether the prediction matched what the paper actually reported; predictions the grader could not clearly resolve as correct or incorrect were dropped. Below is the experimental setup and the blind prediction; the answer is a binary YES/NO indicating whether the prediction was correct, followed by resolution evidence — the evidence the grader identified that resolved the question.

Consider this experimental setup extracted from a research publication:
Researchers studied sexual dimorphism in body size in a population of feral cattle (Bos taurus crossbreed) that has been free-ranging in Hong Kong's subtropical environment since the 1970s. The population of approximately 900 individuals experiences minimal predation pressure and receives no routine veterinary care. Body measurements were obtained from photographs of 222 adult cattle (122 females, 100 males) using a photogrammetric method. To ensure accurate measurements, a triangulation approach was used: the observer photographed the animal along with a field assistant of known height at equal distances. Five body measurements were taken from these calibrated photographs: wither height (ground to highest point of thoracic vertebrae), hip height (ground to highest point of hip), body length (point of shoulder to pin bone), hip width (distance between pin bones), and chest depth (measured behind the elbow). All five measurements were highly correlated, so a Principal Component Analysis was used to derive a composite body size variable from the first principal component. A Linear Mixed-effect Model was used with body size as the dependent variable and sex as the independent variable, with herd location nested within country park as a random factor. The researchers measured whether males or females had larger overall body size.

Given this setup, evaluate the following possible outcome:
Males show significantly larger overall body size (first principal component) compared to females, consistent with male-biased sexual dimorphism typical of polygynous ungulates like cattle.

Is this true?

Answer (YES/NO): YES